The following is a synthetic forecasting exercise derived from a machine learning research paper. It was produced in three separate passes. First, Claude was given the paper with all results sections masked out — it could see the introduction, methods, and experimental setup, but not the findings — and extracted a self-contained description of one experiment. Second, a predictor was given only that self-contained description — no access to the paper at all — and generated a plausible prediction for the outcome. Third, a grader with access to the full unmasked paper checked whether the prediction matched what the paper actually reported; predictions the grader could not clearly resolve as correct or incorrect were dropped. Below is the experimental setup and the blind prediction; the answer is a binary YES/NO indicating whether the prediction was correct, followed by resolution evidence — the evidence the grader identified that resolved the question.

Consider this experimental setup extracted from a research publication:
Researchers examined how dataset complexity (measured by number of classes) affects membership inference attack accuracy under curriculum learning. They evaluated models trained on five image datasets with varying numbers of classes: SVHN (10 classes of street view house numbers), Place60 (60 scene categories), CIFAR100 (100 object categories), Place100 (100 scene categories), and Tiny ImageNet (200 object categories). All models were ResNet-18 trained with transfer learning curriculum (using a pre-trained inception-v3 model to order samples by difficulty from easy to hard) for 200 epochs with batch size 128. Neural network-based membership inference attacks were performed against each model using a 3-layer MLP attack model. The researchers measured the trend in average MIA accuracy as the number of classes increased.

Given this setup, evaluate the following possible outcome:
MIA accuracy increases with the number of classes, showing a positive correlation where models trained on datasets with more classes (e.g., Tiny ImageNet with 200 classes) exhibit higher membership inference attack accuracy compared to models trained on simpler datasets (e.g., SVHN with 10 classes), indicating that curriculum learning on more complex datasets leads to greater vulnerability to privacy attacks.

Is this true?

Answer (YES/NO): YES